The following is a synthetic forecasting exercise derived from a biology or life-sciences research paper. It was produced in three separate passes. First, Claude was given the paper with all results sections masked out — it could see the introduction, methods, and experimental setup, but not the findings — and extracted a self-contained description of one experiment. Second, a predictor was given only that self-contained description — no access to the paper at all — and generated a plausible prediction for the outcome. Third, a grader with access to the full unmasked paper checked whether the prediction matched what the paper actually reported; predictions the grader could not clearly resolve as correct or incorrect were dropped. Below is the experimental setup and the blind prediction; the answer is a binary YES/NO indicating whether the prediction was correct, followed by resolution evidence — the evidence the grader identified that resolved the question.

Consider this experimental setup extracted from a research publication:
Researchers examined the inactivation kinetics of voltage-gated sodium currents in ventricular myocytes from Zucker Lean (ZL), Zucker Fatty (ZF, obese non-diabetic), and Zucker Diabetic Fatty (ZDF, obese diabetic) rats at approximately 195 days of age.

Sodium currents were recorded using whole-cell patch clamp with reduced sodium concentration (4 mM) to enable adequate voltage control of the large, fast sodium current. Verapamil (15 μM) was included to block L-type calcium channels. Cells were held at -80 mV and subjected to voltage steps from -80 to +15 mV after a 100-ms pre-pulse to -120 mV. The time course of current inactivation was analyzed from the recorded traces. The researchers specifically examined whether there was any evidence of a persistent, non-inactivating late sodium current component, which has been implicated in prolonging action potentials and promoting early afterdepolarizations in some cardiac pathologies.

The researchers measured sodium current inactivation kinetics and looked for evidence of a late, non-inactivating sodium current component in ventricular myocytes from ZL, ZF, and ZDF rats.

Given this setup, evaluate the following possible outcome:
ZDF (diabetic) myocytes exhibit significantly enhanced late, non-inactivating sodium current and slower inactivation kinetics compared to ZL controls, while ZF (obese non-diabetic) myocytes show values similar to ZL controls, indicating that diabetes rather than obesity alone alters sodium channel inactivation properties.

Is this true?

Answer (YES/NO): NO